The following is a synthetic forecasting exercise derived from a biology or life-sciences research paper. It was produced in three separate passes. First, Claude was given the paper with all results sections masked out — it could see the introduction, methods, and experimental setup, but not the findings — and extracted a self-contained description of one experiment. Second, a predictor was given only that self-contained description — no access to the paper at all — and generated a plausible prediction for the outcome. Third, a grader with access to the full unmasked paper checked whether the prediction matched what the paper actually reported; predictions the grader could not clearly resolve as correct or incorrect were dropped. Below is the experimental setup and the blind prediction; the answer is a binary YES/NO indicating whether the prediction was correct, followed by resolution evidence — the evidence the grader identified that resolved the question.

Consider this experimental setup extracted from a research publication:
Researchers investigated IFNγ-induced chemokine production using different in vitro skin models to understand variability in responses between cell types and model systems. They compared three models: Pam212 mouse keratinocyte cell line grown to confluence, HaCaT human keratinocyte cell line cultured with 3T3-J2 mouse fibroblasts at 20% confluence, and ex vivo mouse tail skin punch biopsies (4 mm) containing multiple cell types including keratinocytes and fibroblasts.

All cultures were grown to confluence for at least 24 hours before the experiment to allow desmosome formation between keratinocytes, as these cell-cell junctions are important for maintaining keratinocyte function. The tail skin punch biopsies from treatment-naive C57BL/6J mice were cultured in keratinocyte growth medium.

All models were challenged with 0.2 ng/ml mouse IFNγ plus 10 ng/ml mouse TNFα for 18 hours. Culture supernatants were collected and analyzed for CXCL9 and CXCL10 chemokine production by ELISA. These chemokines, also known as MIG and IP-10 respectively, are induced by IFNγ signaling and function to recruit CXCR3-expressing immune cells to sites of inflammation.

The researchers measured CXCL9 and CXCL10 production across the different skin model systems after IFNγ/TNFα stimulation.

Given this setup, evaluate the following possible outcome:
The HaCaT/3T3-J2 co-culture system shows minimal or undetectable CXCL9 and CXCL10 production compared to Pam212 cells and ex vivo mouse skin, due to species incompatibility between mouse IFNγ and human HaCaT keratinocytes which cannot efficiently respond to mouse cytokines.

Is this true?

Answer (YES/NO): NO